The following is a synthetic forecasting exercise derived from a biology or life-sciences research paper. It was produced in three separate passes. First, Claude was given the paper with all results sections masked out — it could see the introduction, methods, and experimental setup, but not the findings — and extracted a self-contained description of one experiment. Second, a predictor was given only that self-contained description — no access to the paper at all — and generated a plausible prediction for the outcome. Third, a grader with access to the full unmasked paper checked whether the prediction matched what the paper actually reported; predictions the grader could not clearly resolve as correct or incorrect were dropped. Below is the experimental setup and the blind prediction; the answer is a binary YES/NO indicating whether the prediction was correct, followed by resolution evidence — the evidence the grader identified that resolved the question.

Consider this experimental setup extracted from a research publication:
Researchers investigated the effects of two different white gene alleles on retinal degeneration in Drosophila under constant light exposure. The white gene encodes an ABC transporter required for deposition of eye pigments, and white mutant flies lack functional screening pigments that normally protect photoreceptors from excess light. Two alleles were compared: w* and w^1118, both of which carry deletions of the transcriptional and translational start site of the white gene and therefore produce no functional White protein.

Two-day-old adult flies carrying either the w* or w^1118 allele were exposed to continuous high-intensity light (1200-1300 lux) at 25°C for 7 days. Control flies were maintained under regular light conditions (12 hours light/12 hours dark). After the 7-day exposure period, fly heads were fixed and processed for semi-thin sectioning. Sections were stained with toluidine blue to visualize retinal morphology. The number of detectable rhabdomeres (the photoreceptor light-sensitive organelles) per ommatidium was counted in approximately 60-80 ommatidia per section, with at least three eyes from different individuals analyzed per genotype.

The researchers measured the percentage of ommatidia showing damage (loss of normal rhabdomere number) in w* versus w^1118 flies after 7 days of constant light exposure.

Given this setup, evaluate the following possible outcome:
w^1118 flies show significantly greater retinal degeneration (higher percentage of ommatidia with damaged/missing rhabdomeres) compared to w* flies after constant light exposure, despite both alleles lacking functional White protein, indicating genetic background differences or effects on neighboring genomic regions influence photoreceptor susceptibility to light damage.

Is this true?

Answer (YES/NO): YES